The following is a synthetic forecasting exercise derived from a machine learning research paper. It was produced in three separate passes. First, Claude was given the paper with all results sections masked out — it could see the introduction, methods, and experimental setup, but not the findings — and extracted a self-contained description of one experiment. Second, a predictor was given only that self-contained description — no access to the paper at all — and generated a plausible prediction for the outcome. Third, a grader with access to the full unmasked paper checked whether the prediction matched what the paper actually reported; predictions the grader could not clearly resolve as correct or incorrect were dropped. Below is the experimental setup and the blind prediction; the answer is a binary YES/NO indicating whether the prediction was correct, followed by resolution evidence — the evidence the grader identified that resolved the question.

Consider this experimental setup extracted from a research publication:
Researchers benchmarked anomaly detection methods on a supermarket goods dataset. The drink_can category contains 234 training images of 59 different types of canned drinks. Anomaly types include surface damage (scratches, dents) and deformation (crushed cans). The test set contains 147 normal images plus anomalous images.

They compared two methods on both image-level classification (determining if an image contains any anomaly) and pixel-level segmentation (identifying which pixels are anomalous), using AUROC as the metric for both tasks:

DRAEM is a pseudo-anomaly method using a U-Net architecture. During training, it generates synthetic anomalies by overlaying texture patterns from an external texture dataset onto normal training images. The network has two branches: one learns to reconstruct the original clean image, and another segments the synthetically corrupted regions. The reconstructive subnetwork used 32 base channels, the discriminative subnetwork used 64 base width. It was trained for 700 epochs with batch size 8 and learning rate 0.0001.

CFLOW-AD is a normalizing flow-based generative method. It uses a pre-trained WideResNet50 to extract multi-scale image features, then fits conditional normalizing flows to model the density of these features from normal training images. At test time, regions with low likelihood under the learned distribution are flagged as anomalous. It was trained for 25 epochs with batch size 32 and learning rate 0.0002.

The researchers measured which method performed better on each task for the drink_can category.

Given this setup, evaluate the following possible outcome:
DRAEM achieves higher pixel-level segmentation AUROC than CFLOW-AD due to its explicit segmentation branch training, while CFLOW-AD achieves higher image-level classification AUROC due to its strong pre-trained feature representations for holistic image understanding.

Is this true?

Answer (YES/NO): NO